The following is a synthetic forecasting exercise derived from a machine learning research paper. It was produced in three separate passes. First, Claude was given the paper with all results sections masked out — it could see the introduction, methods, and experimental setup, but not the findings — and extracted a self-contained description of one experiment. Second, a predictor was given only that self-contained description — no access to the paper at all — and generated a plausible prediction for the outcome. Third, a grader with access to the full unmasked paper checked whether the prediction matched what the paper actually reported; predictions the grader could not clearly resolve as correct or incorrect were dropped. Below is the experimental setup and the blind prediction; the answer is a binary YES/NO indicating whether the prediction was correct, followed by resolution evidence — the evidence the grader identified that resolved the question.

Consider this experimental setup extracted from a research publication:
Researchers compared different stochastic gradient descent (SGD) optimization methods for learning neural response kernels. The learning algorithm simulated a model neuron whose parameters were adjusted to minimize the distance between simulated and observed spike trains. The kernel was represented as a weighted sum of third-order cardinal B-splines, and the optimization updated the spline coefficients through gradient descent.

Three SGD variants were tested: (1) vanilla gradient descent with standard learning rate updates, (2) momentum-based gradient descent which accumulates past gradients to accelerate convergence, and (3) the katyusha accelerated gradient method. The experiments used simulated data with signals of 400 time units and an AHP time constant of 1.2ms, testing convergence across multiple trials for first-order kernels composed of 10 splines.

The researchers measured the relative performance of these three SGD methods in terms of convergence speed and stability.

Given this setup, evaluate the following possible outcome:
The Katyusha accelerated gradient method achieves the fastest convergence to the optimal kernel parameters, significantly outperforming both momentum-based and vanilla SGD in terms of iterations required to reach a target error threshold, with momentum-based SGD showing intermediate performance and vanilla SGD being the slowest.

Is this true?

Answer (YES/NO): NO